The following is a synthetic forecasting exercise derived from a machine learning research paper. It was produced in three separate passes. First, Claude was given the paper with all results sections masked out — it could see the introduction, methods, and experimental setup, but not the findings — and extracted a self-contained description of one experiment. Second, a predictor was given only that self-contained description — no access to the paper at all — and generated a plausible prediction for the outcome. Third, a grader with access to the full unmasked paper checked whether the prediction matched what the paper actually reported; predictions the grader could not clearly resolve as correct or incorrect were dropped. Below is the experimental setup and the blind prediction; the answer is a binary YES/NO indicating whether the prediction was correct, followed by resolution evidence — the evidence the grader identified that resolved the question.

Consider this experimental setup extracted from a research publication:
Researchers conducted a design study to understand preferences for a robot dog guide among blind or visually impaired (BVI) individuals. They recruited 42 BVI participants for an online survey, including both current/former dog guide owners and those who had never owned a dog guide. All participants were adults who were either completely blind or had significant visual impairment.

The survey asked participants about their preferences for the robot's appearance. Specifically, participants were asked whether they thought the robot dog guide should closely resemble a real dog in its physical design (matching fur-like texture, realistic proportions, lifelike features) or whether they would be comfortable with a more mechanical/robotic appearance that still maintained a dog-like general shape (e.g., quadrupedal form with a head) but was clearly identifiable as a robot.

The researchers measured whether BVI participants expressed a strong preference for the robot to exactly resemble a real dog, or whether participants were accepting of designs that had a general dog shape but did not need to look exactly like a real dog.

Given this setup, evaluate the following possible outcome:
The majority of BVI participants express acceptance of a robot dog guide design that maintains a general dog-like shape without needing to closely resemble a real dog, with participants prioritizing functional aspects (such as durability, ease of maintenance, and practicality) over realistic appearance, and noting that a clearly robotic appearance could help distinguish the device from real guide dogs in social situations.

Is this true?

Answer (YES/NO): NO